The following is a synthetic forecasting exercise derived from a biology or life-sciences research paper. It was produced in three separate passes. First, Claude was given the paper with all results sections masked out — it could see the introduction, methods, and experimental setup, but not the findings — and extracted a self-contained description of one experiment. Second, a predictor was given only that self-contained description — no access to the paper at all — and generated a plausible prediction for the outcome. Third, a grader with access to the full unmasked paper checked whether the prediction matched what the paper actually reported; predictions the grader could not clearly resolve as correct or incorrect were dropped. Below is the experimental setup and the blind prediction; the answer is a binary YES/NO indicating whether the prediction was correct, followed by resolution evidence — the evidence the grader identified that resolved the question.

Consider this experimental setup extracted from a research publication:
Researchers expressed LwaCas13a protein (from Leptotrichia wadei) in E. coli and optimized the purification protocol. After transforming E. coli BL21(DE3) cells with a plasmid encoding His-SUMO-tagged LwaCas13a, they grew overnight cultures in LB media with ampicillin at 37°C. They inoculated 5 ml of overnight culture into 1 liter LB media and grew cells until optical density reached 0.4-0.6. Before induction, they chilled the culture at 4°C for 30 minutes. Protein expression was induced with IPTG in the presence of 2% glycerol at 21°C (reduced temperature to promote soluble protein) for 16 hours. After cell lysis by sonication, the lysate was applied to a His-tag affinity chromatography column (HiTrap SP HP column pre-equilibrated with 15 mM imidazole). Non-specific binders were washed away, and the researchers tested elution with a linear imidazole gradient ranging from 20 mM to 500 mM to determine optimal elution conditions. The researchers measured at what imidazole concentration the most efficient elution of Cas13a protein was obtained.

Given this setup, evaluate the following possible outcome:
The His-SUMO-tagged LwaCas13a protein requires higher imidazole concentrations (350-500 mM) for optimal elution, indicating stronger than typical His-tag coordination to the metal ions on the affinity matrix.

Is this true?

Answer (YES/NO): NO